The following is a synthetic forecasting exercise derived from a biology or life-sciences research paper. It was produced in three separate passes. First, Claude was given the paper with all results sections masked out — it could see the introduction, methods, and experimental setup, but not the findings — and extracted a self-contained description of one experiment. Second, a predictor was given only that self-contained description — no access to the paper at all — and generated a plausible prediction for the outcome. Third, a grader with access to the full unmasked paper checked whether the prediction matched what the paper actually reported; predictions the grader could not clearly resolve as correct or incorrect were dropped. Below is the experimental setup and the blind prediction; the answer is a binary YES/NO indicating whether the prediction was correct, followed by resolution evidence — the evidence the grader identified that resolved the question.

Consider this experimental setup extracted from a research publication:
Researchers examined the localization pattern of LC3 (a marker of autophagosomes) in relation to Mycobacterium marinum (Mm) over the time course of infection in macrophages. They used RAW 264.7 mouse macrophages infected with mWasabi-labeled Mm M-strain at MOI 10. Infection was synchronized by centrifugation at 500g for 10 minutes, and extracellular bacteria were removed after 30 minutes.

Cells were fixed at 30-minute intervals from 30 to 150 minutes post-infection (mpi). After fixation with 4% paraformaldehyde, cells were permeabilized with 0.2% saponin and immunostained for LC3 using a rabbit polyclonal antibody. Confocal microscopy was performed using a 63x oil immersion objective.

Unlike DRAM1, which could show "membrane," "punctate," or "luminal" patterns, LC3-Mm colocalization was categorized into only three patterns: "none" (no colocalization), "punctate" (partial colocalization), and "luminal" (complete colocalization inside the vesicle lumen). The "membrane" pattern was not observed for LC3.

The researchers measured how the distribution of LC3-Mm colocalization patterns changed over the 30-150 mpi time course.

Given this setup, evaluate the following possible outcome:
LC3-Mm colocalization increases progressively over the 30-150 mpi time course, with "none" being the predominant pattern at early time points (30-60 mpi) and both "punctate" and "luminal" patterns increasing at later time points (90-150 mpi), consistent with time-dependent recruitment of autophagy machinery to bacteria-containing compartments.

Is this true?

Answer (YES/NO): NO